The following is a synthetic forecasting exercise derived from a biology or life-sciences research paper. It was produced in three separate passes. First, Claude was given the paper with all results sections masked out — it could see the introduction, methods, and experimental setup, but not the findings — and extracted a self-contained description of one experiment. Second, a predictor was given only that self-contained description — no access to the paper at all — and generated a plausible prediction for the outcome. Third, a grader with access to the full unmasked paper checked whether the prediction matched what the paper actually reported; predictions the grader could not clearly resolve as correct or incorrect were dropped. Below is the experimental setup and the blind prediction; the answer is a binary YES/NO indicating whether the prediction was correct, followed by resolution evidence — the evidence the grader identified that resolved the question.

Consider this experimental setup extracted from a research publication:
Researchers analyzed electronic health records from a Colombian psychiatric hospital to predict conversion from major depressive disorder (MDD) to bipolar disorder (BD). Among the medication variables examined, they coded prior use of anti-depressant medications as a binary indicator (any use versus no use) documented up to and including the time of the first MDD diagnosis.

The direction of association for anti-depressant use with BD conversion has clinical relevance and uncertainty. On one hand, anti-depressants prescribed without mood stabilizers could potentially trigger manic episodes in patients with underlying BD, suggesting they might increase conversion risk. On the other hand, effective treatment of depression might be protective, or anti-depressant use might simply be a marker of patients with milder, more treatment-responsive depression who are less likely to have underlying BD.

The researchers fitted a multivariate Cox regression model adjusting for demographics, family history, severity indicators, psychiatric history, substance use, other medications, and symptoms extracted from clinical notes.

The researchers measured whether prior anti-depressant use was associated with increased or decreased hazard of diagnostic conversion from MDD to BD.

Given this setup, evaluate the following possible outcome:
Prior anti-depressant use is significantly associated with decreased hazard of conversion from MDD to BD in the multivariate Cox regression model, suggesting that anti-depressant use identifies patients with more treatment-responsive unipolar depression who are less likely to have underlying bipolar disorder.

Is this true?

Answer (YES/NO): YES